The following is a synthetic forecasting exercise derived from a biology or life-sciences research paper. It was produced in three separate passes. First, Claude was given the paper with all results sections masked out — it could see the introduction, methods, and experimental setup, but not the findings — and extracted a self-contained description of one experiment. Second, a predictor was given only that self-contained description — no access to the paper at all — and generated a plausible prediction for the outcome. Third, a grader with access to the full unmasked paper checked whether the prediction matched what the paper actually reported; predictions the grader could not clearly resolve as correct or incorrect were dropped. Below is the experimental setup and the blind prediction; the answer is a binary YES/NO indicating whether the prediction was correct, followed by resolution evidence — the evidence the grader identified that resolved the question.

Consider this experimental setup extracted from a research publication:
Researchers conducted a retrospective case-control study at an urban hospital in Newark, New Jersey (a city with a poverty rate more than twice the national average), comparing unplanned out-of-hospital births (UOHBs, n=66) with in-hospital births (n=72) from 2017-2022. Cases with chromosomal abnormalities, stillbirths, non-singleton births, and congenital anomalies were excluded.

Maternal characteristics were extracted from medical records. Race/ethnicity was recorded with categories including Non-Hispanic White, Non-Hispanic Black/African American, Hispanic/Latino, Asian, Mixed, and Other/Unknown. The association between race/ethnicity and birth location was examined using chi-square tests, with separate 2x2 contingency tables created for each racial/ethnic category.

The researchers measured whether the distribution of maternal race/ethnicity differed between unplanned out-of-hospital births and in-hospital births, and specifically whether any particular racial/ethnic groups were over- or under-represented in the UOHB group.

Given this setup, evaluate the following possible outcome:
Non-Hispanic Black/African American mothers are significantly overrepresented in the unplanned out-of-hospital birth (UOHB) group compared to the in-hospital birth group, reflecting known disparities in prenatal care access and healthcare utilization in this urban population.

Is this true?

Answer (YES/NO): YES